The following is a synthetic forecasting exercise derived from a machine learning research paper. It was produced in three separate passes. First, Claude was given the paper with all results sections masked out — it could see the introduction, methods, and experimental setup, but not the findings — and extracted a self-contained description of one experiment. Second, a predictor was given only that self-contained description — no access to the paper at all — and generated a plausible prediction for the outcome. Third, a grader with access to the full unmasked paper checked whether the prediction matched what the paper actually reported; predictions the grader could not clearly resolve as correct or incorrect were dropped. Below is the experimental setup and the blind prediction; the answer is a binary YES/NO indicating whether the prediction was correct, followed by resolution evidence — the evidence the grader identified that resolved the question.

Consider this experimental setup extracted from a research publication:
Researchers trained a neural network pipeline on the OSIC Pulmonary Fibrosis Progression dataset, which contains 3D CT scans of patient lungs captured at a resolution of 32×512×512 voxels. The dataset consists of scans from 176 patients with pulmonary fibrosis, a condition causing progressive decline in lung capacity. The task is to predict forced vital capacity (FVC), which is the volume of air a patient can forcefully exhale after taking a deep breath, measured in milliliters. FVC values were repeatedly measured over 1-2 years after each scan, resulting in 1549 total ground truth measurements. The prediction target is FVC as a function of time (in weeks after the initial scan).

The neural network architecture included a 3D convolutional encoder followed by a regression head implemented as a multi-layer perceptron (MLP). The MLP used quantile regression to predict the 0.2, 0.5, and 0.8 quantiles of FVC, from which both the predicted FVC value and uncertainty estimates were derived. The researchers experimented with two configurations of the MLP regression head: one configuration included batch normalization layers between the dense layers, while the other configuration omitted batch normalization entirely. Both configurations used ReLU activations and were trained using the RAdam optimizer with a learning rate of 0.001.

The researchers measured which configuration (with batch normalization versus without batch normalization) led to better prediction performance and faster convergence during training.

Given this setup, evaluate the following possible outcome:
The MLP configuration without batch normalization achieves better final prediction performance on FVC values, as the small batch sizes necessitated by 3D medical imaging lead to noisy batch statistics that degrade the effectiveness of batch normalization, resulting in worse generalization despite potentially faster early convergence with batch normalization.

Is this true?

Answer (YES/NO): NO